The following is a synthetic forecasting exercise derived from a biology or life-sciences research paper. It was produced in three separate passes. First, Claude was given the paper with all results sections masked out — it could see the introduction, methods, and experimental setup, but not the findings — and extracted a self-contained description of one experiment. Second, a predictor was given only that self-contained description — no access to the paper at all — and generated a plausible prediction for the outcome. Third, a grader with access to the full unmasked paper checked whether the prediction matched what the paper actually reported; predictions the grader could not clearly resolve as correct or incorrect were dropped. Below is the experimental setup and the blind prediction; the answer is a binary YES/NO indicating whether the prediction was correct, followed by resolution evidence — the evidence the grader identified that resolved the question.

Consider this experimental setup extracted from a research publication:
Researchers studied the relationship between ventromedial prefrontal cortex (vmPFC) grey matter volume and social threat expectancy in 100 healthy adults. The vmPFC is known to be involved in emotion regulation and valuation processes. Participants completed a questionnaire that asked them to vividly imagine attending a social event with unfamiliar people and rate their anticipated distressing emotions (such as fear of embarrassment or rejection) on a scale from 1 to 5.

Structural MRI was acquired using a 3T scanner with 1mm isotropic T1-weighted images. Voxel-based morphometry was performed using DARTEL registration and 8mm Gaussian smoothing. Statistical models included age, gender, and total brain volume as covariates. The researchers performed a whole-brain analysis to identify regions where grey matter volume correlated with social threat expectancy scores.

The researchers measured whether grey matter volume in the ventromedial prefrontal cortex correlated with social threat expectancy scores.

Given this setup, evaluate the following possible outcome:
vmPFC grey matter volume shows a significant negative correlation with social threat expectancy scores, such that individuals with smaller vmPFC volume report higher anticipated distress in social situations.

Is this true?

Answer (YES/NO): YES